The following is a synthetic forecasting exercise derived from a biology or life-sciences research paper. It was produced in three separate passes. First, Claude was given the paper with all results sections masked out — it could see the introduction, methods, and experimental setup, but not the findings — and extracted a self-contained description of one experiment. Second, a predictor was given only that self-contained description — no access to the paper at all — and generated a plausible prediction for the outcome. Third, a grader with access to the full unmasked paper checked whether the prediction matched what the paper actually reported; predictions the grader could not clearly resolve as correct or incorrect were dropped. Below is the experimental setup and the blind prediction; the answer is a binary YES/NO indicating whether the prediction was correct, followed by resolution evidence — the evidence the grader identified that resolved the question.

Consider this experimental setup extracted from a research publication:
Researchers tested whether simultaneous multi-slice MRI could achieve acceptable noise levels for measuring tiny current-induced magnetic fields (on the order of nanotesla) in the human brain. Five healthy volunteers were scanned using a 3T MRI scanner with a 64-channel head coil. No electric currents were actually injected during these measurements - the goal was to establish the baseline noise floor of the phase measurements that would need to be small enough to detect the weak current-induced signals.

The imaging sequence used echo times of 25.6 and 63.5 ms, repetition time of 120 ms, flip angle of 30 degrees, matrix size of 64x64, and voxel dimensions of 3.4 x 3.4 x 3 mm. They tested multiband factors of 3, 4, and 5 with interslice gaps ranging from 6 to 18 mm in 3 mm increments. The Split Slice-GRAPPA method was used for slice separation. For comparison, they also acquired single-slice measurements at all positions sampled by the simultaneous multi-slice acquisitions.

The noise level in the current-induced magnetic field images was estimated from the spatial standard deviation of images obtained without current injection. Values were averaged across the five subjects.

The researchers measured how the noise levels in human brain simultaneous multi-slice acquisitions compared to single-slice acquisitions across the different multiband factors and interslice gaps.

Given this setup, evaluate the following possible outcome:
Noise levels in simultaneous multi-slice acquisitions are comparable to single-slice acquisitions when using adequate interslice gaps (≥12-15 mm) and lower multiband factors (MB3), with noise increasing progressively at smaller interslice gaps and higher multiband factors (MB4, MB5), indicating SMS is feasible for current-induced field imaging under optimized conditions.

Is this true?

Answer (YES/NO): NO